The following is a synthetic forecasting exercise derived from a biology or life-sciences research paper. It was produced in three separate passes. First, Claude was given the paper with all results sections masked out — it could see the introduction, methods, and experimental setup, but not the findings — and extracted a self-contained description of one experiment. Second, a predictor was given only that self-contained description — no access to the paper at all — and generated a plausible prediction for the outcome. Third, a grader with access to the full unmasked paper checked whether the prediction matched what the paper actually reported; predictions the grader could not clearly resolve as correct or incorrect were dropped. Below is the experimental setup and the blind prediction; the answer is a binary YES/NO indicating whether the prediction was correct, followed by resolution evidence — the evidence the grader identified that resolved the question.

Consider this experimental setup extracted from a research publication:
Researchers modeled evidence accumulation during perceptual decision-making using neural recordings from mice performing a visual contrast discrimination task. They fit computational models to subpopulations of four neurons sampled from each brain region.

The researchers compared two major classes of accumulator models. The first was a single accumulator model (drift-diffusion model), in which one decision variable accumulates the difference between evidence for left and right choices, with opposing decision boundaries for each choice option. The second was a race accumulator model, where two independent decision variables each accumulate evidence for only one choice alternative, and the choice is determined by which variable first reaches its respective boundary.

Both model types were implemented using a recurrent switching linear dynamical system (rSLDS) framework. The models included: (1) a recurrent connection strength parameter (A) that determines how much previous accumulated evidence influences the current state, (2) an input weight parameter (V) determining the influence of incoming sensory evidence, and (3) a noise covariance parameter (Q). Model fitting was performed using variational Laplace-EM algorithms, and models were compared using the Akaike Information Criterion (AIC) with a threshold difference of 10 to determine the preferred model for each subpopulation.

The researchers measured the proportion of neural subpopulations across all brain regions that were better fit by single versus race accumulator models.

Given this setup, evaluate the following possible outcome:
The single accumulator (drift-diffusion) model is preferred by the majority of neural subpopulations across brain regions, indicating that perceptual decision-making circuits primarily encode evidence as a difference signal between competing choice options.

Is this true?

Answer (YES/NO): YES